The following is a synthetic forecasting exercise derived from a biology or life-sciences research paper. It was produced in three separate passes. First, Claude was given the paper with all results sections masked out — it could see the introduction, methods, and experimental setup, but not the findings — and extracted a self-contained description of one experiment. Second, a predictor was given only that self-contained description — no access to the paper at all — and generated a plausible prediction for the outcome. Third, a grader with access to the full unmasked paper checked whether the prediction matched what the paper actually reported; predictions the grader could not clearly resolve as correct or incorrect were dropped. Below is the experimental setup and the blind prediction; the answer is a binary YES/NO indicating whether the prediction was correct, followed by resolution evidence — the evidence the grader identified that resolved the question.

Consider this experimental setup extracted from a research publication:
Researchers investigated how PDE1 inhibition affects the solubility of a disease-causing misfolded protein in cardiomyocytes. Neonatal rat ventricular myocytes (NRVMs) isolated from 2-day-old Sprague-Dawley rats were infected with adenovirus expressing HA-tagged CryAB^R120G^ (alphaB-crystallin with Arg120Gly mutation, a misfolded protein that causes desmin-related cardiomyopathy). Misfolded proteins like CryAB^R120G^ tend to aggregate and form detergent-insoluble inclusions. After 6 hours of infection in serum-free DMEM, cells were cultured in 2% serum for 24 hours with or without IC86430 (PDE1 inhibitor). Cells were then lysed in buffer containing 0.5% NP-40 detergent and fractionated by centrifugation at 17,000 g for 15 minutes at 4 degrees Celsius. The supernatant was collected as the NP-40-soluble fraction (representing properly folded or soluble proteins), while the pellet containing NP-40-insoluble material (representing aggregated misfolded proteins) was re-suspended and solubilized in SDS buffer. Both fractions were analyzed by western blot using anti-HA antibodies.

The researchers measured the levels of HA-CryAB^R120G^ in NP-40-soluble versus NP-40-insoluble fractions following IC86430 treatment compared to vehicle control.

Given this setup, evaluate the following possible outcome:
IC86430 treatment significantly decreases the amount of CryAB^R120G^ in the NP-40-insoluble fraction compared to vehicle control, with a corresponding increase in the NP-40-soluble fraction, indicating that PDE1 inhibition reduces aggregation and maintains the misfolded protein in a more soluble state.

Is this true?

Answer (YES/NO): NO